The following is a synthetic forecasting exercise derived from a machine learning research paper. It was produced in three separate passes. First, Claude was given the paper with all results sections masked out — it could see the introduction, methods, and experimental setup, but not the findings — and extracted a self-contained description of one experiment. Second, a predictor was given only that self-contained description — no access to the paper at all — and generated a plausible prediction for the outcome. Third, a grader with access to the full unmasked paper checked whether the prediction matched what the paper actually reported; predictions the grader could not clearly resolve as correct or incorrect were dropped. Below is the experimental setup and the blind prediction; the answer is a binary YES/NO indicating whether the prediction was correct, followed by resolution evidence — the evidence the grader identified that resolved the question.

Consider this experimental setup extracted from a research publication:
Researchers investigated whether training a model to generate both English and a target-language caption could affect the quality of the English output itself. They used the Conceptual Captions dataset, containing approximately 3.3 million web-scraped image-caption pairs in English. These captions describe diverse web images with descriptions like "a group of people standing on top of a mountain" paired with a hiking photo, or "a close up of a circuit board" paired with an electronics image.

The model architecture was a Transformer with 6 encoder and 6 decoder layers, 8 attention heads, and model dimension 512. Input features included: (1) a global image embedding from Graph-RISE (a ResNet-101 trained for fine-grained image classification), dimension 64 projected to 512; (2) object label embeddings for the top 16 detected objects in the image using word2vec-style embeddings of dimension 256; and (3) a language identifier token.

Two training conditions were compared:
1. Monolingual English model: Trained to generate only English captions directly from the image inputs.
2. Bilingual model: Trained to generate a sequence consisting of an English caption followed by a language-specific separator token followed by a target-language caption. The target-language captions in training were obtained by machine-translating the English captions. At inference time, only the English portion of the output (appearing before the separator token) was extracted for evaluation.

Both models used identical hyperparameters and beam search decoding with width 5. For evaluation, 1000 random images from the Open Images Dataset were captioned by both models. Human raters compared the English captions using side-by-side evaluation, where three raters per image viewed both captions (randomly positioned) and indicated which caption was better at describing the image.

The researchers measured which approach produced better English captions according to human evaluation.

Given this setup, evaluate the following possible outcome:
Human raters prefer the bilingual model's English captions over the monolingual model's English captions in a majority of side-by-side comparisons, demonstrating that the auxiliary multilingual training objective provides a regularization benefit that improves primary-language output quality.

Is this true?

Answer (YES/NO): YES